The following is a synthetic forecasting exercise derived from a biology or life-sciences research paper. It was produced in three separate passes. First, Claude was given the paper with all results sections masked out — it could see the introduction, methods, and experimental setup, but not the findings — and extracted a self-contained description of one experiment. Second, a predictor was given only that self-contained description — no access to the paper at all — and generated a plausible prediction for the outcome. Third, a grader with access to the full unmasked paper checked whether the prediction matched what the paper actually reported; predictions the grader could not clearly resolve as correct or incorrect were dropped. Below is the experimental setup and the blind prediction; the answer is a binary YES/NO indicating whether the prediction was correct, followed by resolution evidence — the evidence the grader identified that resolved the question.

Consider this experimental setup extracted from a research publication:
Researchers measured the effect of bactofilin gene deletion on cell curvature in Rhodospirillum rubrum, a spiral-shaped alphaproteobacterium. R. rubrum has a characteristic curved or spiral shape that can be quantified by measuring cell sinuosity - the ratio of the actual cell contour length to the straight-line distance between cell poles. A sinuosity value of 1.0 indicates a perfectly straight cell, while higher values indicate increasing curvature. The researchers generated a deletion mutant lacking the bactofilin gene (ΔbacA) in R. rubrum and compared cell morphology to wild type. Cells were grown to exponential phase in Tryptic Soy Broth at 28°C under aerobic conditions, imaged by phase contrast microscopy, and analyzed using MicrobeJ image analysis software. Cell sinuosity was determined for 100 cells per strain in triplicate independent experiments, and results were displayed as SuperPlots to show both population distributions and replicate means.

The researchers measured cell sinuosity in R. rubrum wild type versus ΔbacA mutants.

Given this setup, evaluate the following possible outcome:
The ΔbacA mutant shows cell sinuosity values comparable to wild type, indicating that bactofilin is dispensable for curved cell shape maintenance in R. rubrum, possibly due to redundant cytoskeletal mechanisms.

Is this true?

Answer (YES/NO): NO